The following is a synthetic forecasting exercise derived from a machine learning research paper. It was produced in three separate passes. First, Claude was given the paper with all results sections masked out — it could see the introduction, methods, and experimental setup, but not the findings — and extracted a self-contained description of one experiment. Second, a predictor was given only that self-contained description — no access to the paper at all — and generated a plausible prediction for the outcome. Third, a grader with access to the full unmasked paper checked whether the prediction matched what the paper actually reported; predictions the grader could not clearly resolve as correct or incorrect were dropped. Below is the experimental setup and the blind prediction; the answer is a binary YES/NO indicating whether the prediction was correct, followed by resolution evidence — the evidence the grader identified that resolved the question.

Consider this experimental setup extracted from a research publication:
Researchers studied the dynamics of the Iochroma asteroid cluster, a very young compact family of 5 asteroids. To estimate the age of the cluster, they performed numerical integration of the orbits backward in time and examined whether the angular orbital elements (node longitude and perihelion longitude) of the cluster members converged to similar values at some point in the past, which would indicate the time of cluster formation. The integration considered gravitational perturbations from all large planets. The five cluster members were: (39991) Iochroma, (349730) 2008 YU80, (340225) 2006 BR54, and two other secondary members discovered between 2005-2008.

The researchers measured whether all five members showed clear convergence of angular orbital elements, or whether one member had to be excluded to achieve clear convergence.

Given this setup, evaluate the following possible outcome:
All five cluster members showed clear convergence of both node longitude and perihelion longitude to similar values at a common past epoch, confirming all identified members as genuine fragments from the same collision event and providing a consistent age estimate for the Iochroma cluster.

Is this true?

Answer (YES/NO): NO